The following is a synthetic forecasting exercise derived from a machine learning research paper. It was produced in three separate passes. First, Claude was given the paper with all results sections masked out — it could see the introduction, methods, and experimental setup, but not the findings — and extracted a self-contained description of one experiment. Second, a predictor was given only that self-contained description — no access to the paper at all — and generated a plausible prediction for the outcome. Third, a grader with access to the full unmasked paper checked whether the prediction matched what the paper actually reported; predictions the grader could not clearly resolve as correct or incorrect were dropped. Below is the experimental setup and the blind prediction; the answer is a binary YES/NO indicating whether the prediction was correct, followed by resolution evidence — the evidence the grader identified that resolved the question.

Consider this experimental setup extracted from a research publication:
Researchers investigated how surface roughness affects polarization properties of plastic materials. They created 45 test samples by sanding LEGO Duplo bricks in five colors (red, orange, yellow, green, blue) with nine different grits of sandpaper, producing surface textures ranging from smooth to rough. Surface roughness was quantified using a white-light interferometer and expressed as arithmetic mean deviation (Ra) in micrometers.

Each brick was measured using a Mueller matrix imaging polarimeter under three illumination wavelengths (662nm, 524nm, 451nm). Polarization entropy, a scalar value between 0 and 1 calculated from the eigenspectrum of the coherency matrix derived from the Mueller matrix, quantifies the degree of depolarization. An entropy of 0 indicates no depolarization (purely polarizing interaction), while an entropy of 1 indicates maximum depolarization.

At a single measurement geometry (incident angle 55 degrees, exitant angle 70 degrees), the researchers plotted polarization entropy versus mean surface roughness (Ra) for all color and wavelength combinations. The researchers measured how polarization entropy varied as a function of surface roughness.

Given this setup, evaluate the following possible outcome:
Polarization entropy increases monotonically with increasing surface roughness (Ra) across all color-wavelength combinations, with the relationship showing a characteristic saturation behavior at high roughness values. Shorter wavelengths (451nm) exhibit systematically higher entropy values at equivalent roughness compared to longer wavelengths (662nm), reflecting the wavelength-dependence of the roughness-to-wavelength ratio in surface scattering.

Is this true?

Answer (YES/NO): NO